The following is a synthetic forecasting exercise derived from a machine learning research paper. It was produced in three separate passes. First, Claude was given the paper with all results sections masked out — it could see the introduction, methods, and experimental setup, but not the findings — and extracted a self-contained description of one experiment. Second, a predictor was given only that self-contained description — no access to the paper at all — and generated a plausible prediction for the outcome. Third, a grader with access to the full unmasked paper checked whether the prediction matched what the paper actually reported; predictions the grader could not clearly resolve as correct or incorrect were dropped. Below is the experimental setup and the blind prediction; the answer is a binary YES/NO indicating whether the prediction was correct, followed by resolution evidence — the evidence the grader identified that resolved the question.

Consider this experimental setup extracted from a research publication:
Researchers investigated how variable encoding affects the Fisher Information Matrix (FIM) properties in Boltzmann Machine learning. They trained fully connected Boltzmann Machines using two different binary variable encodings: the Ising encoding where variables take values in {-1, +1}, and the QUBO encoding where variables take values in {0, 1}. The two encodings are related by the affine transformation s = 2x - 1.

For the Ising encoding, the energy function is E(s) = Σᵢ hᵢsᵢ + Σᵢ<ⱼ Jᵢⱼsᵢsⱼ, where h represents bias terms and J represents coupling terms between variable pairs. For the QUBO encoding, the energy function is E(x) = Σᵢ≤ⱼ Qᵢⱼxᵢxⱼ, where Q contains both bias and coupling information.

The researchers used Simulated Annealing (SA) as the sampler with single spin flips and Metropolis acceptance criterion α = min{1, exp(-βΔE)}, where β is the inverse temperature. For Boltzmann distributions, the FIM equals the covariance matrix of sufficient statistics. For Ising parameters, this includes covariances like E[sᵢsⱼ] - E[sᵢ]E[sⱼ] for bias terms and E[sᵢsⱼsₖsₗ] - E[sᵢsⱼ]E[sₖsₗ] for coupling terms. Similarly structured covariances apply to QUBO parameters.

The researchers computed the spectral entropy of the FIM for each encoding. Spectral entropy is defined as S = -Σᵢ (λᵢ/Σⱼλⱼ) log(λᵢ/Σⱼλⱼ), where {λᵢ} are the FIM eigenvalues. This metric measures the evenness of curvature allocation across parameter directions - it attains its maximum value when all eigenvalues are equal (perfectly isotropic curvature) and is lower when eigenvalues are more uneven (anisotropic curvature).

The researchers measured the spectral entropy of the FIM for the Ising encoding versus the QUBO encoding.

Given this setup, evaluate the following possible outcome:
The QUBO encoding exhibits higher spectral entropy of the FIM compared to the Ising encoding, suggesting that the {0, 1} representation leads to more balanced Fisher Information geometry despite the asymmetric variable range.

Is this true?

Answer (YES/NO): NO